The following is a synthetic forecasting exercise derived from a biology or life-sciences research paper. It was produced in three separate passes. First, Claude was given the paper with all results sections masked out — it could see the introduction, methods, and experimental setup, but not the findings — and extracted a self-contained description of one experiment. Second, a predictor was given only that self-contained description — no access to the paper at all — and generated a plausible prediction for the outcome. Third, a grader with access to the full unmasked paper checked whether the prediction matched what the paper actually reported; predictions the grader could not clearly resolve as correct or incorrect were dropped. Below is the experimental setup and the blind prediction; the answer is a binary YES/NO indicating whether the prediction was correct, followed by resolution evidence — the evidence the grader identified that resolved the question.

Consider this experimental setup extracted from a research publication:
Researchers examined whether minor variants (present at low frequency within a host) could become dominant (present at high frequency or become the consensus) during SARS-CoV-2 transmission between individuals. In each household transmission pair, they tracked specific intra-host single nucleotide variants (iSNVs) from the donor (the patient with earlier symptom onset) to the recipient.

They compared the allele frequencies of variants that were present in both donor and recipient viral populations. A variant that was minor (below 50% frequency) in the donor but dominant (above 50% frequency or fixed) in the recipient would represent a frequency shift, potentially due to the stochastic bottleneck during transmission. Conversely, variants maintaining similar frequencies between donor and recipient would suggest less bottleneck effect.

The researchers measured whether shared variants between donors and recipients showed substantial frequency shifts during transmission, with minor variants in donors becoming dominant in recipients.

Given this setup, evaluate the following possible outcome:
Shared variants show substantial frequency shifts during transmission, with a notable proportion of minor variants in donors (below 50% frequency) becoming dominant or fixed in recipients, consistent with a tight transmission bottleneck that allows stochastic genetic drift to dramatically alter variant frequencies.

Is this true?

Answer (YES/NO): NO